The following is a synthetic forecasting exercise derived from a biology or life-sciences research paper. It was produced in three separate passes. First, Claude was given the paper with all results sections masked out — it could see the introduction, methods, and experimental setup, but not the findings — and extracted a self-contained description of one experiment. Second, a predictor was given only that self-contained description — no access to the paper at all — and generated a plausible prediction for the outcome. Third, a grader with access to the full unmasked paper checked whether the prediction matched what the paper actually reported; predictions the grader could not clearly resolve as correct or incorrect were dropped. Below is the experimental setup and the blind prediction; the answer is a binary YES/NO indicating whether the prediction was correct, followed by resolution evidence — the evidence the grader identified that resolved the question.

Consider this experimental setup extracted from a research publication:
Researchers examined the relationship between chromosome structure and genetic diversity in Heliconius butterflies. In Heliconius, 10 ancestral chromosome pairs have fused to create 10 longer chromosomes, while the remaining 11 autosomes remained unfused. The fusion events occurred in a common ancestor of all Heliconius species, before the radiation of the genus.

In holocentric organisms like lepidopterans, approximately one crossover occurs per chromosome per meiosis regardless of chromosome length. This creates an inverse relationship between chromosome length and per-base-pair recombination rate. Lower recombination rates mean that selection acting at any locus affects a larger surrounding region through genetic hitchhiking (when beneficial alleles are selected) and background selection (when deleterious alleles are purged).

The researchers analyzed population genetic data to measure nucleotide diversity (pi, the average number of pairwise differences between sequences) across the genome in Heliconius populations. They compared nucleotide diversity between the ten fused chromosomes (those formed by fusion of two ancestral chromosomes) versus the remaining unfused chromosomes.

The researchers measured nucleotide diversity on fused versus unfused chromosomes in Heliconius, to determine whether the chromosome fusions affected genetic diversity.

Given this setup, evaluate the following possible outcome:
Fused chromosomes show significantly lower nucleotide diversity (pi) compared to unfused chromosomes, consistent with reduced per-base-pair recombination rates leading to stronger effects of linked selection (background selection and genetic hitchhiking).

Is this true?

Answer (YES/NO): YES